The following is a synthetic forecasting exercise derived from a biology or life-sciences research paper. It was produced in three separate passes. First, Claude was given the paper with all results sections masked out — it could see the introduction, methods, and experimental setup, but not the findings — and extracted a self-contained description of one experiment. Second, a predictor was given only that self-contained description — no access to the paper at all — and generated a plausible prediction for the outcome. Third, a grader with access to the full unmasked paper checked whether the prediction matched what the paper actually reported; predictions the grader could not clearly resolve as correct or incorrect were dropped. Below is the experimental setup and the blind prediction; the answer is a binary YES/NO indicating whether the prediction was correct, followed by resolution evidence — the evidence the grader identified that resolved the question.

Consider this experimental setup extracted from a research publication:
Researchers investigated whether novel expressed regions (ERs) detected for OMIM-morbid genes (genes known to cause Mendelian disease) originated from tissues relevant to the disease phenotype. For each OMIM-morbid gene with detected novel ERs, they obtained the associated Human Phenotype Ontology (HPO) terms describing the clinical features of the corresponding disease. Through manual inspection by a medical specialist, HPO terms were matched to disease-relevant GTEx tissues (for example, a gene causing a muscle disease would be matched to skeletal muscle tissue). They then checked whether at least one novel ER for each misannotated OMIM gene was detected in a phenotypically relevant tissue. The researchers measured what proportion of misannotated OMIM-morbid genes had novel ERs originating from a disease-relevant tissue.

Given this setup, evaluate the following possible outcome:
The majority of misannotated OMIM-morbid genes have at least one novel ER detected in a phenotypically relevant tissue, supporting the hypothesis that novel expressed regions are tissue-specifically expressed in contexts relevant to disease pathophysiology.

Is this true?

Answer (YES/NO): YES